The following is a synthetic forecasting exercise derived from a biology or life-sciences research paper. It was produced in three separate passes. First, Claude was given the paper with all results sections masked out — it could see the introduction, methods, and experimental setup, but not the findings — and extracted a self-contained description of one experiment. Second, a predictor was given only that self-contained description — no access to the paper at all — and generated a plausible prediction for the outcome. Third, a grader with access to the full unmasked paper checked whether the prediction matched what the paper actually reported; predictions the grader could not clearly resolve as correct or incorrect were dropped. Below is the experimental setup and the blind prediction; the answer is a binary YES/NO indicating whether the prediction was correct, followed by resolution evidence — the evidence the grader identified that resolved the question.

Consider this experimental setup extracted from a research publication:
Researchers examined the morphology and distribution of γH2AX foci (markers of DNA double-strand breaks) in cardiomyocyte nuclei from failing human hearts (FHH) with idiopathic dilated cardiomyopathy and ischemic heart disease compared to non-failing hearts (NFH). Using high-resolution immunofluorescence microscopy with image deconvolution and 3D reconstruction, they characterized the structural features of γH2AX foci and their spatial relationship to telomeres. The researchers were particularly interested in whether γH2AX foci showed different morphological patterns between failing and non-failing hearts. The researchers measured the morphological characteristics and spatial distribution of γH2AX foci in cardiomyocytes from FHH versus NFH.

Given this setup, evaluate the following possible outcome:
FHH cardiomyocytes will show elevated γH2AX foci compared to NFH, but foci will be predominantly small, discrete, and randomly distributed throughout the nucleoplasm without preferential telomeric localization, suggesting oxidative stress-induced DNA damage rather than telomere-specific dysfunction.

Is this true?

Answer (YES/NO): NO